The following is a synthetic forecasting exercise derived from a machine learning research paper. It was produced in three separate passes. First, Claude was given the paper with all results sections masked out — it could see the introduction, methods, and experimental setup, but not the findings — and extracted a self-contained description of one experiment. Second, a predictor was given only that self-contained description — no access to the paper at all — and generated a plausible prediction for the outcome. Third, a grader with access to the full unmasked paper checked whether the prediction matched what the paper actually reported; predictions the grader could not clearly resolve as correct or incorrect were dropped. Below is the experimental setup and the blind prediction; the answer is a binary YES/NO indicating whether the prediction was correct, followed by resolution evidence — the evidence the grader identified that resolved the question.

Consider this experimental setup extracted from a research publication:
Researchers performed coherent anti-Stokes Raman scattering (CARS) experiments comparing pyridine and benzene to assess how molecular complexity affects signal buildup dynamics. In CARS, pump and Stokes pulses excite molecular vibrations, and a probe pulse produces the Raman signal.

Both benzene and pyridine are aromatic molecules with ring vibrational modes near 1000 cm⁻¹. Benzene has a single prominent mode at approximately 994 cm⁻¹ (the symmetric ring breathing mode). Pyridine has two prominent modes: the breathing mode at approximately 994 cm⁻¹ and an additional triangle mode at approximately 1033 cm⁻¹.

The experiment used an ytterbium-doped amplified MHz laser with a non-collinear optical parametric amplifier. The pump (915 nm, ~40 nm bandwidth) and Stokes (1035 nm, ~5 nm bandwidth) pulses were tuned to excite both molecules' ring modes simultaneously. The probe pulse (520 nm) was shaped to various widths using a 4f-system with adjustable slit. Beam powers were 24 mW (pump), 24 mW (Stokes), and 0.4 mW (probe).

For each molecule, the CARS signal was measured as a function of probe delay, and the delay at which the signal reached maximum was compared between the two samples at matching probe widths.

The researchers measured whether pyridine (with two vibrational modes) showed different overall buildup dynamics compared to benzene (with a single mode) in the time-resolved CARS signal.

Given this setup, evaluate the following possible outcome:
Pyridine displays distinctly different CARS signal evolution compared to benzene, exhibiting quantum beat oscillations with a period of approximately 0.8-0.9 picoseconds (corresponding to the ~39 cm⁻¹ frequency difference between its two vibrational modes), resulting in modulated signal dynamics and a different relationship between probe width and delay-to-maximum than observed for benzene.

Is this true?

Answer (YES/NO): YES